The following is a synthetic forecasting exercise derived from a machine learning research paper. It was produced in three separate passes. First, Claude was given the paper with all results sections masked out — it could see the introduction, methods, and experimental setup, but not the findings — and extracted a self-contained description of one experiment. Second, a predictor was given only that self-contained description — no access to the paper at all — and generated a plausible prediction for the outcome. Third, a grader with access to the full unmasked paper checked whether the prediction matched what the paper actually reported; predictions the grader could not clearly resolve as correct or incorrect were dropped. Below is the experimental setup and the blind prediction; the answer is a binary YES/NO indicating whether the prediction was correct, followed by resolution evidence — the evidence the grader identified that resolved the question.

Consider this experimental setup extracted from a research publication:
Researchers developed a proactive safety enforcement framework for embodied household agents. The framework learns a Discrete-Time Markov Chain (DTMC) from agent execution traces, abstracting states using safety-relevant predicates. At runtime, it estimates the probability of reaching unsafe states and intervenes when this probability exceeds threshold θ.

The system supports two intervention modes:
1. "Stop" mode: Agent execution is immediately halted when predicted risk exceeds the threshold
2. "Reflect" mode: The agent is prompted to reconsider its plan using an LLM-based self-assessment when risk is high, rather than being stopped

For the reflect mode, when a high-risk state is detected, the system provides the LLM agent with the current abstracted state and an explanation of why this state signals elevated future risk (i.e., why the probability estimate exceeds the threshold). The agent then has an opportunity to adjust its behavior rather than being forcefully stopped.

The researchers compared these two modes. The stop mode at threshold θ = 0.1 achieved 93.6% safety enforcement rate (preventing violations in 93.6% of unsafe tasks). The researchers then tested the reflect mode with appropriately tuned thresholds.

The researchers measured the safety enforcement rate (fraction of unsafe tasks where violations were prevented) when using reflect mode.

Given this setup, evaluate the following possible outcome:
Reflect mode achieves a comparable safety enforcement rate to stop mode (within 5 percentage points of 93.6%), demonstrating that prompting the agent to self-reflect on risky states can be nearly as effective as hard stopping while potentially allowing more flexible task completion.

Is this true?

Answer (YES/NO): NO